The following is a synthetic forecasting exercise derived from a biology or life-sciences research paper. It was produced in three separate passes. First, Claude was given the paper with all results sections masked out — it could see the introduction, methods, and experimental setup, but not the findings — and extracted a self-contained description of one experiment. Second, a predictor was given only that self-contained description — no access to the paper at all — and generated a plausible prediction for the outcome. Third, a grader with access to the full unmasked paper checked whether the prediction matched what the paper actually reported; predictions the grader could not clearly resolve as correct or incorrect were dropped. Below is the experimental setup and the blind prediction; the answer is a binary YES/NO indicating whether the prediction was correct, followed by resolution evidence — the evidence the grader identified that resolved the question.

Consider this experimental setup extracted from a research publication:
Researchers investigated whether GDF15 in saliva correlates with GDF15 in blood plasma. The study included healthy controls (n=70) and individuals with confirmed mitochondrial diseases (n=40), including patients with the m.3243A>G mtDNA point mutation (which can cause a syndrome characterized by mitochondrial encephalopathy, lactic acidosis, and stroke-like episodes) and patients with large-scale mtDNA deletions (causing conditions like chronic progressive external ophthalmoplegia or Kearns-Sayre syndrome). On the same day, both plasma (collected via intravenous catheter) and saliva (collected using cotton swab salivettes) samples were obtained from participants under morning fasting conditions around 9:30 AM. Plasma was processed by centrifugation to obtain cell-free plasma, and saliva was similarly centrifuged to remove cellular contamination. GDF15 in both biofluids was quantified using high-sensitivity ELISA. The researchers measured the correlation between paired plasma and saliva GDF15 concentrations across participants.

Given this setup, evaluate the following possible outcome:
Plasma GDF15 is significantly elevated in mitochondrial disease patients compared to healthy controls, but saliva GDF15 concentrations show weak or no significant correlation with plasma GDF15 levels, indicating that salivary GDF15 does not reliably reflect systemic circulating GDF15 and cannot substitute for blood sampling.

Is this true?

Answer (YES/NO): NO